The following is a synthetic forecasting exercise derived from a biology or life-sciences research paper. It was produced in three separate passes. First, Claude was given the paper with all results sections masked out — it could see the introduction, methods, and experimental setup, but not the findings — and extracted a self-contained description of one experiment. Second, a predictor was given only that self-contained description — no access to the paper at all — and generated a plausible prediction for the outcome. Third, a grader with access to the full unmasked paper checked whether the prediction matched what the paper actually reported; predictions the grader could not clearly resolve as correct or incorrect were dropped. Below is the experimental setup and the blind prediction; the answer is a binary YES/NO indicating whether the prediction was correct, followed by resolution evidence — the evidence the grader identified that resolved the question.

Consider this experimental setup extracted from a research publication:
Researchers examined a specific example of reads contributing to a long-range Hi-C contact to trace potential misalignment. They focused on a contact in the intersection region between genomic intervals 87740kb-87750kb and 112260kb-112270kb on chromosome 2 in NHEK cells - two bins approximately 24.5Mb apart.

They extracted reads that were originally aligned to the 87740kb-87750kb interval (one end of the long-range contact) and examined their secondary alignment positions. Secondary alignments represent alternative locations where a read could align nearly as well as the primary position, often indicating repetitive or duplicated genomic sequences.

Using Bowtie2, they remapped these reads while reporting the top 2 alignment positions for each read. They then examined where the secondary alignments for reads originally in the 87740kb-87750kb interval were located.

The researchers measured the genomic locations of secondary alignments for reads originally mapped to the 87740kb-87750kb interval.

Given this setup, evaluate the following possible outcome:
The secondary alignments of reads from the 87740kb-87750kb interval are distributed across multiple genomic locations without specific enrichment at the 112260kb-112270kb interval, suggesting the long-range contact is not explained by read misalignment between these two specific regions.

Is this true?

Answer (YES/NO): NO